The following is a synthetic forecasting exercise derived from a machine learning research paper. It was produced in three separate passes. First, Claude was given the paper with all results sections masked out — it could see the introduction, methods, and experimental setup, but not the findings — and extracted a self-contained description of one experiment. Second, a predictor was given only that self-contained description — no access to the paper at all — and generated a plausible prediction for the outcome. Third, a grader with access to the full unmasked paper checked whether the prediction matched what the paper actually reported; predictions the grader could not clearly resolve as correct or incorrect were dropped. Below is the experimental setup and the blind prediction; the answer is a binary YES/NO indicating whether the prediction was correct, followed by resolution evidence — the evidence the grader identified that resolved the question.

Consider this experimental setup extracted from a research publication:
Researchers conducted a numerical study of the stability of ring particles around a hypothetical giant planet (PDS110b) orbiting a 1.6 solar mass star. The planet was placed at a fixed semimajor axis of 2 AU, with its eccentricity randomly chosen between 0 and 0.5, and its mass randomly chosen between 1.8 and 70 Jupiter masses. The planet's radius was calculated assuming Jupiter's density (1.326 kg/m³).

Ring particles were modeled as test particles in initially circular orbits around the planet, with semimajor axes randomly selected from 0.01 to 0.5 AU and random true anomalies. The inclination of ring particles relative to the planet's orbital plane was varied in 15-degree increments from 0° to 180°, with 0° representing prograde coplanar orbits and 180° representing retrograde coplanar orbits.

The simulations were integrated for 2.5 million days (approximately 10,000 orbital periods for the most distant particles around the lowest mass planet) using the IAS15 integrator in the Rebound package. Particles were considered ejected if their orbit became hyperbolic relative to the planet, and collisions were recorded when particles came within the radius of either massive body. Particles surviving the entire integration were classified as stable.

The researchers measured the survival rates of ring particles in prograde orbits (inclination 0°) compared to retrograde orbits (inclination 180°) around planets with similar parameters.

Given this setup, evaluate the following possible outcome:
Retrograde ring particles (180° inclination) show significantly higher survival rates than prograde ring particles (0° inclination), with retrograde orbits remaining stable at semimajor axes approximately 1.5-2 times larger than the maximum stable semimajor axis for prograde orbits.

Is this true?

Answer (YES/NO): YES